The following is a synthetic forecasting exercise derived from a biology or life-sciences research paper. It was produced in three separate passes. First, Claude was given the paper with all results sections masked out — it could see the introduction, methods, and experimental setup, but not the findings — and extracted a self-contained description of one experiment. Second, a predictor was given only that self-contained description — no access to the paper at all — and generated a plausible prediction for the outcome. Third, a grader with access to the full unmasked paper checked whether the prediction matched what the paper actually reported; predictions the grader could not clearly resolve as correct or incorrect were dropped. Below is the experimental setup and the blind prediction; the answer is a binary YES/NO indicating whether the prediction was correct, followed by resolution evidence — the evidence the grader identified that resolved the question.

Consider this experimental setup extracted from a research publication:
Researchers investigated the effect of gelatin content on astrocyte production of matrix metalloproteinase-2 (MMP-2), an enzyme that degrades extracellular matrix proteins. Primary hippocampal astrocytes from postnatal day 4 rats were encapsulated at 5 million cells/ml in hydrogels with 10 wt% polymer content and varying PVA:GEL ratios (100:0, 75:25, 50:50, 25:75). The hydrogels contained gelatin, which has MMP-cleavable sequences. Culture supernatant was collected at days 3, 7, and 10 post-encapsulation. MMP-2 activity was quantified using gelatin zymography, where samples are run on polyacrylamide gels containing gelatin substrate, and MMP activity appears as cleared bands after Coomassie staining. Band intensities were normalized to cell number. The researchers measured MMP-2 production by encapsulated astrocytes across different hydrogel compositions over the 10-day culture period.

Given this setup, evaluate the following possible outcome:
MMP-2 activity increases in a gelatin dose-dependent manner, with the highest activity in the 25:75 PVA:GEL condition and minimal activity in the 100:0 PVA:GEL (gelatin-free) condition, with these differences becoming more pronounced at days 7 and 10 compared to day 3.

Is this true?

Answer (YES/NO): NO